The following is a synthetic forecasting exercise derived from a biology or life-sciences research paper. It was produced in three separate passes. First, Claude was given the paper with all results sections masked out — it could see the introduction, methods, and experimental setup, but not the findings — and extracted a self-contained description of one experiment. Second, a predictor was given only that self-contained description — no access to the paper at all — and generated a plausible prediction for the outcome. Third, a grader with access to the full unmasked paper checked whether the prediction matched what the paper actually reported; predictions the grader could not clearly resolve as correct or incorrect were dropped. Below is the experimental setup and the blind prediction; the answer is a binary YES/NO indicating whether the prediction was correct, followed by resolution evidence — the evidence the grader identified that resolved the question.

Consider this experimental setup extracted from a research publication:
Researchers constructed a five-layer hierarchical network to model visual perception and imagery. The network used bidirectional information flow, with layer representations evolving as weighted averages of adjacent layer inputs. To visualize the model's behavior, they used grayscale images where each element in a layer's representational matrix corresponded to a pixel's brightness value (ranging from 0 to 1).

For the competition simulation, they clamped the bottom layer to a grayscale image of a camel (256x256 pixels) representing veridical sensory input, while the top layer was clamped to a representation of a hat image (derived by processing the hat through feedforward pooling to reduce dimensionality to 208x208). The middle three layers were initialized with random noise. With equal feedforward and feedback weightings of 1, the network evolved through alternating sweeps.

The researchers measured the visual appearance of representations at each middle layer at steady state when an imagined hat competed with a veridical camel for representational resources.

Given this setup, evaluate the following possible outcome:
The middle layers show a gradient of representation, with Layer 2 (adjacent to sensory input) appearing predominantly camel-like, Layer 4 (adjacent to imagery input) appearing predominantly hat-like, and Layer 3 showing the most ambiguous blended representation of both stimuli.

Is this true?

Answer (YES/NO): NO